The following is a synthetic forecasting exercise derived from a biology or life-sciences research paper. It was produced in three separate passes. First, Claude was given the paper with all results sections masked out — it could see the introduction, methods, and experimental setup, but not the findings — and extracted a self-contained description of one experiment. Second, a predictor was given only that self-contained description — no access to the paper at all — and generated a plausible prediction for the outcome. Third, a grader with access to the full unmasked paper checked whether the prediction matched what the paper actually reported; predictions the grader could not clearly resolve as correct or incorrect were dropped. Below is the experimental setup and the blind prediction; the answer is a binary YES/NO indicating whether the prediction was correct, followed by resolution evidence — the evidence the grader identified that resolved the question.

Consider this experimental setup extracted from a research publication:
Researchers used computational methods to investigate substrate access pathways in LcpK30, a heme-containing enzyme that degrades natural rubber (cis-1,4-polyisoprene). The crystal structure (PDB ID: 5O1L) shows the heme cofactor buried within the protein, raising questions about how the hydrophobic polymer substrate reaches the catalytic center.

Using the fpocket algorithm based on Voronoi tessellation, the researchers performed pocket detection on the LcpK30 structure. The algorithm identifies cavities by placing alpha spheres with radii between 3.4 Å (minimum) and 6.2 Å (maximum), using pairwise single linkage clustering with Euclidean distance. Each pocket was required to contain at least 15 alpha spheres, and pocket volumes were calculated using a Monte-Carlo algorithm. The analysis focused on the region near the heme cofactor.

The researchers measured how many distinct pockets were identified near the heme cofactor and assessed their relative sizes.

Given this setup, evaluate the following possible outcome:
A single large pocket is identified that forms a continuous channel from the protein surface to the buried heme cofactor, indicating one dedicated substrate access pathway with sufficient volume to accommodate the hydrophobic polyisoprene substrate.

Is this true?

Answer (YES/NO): NO